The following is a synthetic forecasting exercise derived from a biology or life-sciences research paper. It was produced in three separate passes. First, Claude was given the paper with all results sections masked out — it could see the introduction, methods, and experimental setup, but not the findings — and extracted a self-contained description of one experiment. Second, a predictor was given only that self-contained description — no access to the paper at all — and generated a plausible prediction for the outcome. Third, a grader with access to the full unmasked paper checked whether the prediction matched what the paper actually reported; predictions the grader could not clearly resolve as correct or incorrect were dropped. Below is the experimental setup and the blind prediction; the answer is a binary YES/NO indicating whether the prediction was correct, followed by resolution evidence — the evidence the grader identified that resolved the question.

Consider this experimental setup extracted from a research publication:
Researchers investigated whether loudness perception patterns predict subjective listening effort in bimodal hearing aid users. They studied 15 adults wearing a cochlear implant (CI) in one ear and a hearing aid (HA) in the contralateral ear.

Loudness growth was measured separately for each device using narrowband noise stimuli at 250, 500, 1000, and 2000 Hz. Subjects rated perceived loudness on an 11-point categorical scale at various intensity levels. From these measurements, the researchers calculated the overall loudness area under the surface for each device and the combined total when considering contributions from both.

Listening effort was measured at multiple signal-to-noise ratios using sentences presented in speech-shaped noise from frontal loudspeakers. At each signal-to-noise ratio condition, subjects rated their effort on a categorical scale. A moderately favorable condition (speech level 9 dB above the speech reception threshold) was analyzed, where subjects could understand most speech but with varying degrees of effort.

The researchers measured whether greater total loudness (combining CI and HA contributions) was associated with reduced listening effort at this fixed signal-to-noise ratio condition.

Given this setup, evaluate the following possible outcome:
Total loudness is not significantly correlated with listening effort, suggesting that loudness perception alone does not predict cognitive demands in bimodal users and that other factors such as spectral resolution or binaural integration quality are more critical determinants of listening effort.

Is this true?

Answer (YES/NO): YES